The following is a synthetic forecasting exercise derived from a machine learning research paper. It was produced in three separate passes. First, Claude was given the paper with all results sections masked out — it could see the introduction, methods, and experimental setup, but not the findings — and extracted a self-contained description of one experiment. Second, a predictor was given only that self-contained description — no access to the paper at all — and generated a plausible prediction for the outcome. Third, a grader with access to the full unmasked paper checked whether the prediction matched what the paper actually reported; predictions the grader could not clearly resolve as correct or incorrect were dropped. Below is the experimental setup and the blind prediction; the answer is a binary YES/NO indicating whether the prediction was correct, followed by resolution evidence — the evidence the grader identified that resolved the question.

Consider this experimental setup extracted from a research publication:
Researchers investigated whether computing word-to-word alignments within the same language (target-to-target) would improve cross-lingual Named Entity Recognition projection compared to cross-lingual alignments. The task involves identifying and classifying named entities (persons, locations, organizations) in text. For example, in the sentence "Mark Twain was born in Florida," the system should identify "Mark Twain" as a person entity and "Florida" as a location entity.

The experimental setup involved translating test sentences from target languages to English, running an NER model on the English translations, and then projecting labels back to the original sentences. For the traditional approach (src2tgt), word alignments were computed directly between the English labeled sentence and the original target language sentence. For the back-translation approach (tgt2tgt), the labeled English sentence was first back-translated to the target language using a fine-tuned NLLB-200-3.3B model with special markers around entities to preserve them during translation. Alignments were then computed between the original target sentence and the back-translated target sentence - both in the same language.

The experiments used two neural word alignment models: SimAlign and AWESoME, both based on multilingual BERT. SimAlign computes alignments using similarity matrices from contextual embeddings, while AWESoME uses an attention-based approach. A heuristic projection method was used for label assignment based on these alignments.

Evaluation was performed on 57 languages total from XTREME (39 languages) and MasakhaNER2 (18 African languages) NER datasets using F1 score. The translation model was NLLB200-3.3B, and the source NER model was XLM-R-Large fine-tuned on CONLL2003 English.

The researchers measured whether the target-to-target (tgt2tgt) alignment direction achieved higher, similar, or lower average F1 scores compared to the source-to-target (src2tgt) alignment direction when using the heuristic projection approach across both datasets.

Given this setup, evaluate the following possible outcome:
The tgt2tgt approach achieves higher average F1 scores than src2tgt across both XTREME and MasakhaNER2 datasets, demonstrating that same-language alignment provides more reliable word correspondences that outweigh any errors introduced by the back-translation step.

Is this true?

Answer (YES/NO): NO